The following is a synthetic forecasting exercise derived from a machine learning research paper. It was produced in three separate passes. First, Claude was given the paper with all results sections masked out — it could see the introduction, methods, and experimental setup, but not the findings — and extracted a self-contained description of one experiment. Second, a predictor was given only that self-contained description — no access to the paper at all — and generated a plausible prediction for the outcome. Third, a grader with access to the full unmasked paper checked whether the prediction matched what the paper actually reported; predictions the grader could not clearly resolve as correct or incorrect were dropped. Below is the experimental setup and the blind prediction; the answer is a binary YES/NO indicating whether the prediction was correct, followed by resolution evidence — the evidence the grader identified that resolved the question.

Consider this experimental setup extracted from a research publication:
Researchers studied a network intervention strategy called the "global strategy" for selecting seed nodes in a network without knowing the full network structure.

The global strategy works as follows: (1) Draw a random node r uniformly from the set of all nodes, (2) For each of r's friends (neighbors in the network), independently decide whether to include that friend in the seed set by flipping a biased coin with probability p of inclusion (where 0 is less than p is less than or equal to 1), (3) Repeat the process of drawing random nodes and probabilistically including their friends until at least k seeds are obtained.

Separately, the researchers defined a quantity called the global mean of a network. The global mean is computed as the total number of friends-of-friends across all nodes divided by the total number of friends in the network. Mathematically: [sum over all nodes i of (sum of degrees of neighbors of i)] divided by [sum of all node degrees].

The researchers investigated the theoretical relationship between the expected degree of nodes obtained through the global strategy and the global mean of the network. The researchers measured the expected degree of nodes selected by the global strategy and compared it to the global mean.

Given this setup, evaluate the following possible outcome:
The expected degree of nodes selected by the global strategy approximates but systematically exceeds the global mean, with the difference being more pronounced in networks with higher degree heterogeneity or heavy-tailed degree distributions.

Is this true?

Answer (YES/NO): NO